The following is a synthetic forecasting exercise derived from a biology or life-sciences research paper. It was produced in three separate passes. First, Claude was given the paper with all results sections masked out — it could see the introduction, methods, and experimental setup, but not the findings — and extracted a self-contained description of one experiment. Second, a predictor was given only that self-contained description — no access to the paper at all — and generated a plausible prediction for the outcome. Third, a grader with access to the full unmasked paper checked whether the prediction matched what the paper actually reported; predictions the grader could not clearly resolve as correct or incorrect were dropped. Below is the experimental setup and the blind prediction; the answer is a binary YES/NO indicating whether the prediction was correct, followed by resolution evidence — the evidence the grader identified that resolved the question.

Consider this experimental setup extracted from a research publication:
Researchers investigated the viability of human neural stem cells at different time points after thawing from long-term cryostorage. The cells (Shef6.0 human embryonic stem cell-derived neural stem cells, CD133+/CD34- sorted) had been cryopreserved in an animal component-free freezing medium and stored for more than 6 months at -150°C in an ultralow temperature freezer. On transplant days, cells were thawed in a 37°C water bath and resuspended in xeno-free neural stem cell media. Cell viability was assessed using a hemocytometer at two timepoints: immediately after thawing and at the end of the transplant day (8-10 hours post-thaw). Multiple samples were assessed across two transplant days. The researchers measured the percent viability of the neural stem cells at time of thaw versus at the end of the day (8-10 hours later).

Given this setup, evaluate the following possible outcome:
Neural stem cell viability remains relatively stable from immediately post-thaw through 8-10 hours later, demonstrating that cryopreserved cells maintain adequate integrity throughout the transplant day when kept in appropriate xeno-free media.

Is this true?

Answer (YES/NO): NO